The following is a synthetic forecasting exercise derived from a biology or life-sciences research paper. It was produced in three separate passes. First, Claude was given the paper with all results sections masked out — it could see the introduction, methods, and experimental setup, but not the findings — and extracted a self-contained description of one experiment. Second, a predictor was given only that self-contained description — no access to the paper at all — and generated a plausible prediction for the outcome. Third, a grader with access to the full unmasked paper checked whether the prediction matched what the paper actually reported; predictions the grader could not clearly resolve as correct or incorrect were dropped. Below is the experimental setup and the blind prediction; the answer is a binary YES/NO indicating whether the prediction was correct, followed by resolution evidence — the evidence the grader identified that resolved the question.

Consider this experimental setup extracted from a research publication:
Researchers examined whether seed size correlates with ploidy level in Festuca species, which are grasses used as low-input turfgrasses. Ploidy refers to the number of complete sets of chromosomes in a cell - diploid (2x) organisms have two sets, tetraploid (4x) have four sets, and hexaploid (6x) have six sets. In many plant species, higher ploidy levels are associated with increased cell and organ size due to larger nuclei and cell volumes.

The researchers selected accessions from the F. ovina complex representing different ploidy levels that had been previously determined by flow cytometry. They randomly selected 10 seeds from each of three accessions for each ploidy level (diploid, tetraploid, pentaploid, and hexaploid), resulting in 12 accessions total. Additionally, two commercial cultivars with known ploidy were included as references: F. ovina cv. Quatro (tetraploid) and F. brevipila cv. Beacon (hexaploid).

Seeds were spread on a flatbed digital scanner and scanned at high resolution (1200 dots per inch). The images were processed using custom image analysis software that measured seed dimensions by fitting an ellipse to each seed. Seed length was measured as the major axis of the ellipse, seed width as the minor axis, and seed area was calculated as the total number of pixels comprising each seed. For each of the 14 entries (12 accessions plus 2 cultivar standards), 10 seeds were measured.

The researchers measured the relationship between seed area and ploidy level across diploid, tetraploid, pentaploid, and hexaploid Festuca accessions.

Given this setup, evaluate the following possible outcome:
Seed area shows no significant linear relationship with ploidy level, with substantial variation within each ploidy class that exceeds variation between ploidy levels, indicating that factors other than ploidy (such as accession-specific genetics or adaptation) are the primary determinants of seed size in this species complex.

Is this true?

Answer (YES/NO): NO